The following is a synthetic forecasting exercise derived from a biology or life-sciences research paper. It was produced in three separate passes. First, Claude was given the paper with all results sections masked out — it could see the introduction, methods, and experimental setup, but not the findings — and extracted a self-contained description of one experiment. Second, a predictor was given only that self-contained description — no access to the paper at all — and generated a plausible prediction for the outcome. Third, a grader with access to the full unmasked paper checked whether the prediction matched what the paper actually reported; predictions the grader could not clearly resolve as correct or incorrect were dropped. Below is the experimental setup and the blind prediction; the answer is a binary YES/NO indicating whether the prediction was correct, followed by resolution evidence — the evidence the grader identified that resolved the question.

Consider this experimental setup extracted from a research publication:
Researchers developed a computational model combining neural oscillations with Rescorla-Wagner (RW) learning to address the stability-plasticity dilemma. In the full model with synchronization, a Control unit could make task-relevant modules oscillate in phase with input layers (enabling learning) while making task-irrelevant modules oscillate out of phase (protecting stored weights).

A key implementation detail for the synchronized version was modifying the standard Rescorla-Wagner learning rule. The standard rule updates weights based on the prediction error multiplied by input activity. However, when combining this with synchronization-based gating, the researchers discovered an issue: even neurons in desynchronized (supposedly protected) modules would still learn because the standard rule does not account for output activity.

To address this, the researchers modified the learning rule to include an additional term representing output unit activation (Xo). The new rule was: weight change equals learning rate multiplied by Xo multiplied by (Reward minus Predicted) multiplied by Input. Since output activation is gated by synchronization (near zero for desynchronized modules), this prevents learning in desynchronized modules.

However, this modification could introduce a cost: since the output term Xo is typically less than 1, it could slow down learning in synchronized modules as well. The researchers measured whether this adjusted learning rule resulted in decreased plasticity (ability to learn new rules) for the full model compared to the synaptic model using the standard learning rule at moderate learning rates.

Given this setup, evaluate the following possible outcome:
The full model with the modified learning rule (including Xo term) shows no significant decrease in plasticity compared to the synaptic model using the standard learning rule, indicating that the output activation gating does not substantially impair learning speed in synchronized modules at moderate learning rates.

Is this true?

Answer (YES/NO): NO